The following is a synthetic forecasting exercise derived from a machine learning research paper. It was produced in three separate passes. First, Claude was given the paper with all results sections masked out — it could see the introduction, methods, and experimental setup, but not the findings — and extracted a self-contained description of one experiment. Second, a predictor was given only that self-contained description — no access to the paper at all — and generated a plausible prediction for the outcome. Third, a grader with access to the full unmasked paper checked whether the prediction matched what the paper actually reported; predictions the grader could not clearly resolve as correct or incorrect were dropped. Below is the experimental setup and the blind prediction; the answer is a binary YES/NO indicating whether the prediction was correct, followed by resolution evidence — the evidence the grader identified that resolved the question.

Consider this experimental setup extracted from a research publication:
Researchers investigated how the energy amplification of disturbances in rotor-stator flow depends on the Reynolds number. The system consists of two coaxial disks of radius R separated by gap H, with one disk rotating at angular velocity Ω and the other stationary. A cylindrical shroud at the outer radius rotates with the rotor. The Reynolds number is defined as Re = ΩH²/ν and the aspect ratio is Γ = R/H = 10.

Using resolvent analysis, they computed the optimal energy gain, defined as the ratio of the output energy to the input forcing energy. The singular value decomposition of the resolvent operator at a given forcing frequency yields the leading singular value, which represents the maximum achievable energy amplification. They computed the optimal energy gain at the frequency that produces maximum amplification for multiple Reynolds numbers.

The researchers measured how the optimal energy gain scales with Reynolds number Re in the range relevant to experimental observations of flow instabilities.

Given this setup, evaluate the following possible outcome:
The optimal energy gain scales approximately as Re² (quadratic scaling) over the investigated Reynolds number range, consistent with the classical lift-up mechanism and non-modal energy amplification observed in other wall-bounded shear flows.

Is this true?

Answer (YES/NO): NO